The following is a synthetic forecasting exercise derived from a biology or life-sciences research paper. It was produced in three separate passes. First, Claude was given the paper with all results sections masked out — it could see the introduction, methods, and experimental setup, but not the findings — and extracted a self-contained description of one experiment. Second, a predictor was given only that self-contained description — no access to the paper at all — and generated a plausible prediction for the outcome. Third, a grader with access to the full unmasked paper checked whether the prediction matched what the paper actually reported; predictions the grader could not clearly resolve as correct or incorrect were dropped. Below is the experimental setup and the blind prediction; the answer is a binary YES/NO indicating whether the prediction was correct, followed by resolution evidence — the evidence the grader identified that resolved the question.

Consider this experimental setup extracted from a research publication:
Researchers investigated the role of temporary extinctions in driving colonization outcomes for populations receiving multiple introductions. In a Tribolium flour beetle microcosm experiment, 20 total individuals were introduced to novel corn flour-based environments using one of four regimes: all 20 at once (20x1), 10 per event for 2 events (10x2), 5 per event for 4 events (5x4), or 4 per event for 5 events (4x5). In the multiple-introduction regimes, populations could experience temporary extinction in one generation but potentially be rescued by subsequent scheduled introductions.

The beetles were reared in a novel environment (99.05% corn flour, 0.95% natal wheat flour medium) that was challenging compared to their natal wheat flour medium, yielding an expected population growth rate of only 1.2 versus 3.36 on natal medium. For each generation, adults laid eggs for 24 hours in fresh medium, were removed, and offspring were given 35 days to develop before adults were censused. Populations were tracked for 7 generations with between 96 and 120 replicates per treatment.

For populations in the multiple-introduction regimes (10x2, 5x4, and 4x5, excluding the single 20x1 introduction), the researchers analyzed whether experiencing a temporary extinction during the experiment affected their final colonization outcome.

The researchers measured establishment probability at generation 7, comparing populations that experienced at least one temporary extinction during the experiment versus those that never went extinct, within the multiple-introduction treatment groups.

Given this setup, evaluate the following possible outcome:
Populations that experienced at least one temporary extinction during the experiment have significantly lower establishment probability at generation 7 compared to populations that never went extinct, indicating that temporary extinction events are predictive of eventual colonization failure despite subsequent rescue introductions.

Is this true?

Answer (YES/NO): YES